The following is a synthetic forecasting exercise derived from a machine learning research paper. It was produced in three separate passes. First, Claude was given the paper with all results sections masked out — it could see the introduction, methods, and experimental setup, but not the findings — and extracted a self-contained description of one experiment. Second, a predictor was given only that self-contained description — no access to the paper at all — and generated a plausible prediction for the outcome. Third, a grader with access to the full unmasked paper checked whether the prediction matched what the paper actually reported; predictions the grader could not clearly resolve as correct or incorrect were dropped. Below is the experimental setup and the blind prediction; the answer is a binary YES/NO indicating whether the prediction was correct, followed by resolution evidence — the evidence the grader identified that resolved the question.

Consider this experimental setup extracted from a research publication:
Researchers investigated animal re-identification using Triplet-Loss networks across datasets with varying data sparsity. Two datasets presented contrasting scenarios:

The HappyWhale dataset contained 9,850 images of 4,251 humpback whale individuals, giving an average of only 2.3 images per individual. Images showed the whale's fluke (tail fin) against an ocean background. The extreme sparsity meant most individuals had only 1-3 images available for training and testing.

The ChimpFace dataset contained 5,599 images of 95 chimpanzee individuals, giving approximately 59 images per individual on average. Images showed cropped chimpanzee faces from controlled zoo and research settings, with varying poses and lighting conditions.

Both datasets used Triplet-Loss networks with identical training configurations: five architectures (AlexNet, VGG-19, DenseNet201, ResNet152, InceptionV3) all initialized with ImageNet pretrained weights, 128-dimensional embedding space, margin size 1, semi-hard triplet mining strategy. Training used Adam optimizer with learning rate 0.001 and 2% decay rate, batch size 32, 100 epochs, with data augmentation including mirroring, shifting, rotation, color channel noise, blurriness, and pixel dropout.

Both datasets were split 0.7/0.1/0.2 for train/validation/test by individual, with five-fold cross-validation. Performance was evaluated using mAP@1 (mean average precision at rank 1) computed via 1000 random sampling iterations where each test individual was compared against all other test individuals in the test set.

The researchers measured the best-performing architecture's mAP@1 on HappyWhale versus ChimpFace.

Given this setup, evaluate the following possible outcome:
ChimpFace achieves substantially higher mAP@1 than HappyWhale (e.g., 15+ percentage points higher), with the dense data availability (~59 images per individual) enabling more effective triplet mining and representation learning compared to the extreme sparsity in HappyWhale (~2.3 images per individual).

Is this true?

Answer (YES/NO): NO